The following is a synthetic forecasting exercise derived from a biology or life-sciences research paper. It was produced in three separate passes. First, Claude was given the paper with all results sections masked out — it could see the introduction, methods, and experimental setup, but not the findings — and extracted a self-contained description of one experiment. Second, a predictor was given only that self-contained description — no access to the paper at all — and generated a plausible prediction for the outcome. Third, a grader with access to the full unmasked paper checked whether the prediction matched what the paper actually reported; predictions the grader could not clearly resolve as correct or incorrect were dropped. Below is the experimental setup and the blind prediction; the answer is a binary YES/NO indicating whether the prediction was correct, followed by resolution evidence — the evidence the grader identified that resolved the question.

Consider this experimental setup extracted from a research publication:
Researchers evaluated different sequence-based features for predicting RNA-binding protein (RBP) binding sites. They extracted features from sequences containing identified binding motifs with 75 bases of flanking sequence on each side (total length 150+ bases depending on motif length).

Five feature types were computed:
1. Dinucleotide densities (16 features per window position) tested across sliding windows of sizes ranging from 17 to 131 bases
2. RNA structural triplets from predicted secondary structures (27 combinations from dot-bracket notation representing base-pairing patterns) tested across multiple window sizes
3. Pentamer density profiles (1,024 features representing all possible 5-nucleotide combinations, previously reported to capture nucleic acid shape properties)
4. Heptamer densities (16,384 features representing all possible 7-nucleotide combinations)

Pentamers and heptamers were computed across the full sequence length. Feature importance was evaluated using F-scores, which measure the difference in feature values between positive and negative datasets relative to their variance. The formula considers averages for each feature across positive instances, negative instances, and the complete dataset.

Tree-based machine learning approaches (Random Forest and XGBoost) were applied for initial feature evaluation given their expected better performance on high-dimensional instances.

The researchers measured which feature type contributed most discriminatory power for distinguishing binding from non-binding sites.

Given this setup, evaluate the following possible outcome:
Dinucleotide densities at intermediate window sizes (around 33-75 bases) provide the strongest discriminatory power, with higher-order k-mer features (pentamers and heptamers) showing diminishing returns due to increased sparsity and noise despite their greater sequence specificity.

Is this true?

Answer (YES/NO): NO